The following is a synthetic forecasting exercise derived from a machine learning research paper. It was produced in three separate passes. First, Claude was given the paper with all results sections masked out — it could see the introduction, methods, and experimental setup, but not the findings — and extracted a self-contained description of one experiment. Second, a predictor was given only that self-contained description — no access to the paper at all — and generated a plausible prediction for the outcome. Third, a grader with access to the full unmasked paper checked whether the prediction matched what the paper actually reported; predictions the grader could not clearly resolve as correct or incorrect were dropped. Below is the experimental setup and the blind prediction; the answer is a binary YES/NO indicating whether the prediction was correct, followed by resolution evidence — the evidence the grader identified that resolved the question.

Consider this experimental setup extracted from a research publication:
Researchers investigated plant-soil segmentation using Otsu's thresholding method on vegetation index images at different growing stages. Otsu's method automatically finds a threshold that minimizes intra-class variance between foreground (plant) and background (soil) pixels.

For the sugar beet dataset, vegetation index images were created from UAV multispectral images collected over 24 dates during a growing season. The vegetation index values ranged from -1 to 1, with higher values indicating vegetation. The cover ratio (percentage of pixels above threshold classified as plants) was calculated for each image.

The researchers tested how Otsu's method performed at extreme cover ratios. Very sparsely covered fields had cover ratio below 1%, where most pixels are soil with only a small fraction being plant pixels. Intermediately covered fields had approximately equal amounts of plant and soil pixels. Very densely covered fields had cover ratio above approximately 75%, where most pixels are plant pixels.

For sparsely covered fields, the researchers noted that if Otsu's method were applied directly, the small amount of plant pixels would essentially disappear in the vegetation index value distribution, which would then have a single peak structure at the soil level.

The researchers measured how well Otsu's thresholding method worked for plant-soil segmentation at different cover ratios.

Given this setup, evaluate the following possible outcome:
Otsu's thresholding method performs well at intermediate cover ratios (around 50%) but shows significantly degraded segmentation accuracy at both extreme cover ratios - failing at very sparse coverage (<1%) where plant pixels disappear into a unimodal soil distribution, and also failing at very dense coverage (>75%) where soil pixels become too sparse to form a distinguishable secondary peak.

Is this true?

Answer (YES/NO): NO